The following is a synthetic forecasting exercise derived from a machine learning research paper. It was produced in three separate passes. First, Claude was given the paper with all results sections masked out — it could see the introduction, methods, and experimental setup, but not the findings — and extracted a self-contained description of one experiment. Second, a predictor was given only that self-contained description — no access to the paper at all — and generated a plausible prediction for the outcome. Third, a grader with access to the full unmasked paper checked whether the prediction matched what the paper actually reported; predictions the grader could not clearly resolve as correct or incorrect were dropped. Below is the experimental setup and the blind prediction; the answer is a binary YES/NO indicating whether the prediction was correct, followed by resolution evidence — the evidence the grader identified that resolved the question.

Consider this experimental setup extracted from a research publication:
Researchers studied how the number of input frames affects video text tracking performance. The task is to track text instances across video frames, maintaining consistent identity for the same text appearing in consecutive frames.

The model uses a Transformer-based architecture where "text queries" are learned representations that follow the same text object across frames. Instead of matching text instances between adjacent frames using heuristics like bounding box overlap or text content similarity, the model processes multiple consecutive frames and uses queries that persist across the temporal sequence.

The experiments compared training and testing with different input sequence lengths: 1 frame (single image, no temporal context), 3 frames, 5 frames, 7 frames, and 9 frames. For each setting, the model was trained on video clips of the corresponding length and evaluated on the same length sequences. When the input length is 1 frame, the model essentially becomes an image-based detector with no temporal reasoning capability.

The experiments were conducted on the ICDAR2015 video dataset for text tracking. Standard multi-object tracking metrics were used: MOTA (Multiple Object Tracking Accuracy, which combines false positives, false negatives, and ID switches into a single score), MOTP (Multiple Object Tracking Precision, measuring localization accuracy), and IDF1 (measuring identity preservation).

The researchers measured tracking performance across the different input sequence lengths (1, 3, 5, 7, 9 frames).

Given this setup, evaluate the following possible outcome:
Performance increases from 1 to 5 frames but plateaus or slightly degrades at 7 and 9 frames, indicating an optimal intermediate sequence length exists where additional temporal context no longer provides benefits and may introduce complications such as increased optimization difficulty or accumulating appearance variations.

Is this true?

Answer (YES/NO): NO